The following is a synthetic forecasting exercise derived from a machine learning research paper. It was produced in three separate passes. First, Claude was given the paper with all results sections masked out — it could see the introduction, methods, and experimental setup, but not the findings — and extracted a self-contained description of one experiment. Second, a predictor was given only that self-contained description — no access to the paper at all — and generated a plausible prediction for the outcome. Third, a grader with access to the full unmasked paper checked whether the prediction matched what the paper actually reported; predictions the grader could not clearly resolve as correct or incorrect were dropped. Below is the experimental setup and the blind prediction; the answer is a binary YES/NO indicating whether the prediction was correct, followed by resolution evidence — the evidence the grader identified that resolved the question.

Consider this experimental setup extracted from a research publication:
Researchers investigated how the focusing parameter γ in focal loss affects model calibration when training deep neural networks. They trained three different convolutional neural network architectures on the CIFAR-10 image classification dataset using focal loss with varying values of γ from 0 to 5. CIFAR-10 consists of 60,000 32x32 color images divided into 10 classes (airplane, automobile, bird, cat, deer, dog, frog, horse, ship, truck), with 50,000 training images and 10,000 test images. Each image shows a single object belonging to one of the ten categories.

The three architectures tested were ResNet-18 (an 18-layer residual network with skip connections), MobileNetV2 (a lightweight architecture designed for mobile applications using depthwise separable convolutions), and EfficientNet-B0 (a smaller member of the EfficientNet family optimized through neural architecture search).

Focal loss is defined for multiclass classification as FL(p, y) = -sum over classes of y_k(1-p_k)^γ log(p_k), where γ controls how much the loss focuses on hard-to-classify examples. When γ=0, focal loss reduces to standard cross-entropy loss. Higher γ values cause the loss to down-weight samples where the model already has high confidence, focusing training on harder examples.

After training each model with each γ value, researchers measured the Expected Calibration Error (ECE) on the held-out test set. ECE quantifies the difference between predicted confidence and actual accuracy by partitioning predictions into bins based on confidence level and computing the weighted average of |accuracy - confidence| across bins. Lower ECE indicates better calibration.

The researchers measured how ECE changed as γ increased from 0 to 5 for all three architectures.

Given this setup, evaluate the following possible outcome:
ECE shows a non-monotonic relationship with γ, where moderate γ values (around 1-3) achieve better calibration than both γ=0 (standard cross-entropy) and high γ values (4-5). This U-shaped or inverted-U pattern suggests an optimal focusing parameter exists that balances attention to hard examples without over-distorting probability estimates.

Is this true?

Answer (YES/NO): NO